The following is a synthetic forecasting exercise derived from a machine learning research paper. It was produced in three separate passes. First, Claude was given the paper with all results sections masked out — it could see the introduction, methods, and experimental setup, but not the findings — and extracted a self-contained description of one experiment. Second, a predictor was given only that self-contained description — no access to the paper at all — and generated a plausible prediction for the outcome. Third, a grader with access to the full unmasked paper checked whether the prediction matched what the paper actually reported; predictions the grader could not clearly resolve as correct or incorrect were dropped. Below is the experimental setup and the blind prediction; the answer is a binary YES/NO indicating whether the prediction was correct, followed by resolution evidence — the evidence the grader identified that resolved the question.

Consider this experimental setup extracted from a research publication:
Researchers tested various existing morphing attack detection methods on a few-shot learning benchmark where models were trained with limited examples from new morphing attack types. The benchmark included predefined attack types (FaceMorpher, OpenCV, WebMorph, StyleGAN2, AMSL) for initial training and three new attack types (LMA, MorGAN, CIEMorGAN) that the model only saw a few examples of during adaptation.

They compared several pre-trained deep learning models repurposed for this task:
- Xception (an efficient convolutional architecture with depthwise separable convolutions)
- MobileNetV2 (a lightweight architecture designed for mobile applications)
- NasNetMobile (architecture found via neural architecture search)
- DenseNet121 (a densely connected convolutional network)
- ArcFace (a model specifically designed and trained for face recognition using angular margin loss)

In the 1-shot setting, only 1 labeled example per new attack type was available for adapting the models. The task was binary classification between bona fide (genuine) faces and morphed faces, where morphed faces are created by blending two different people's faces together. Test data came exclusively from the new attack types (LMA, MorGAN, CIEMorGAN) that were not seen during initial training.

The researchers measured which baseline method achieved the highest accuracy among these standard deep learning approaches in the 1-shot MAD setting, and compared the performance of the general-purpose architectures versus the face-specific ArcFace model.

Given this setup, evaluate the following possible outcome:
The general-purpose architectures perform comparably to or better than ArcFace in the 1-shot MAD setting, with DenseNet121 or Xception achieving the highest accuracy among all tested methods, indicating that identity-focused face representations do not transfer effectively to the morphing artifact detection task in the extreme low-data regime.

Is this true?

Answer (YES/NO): YES